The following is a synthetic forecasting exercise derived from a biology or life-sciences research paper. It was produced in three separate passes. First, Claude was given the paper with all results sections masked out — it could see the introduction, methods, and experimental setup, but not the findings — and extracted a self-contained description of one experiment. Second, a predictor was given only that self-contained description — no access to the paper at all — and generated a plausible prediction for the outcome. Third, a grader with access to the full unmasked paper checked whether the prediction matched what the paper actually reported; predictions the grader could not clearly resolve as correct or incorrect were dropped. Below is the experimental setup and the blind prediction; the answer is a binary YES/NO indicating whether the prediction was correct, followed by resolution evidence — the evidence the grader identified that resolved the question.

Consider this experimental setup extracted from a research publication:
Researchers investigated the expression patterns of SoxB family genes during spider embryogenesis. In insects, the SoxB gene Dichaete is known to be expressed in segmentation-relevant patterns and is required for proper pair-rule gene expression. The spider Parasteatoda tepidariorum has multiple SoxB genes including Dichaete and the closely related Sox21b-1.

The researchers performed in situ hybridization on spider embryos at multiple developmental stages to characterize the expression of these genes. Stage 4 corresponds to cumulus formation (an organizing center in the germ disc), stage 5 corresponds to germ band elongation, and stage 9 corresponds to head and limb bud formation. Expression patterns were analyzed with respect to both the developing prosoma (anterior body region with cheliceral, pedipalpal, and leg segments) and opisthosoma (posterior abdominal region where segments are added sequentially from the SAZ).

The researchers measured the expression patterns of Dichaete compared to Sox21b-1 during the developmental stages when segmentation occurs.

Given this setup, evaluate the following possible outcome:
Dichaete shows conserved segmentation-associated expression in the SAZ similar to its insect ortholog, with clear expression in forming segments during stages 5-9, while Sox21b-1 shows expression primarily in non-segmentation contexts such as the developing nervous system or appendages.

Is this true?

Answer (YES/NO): NO